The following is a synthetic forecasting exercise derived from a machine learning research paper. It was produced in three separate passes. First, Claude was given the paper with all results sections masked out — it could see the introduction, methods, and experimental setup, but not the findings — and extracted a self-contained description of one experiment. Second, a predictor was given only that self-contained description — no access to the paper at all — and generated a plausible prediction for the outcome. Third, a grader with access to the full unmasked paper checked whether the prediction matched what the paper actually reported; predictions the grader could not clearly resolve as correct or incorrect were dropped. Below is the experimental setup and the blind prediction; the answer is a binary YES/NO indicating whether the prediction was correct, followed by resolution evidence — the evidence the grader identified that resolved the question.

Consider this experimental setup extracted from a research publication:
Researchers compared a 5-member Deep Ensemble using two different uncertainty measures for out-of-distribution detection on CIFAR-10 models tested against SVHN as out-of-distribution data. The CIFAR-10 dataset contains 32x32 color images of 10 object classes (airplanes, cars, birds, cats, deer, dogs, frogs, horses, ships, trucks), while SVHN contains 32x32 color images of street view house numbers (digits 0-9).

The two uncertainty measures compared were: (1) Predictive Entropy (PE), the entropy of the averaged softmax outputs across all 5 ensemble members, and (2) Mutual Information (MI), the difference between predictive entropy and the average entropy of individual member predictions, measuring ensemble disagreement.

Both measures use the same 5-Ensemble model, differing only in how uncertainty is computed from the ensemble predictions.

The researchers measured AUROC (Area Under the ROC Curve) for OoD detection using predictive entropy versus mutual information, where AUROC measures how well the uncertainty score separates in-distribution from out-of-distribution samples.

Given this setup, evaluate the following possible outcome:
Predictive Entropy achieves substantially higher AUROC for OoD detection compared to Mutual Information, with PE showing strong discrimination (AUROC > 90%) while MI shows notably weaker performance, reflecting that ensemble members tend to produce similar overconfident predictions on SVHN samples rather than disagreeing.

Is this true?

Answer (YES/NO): NO